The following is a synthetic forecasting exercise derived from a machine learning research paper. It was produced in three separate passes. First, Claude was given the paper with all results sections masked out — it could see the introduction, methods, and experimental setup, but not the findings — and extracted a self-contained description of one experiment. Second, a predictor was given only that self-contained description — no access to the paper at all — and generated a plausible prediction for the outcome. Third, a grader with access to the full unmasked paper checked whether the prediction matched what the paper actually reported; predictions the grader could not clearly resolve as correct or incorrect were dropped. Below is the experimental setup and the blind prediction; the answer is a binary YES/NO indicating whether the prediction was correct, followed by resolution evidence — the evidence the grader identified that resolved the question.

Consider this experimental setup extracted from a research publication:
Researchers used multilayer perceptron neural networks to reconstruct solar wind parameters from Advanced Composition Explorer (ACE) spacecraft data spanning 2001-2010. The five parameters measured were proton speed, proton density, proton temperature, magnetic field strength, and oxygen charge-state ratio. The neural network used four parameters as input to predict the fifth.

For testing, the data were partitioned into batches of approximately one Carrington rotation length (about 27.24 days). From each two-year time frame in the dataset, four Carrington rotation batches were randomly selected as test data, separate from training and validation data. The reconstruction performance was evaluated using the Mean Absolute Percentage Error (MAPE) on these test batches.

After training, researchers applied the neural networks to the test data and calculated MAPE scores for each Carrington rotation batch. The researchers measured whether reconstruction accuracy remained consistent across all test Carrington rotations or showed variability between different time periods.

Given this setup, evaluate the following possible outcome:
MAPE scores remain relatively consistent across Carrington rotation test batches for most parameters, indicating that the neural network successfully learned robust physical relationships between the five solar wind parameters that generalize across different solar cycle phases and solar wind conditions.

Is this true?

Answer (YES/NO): NO